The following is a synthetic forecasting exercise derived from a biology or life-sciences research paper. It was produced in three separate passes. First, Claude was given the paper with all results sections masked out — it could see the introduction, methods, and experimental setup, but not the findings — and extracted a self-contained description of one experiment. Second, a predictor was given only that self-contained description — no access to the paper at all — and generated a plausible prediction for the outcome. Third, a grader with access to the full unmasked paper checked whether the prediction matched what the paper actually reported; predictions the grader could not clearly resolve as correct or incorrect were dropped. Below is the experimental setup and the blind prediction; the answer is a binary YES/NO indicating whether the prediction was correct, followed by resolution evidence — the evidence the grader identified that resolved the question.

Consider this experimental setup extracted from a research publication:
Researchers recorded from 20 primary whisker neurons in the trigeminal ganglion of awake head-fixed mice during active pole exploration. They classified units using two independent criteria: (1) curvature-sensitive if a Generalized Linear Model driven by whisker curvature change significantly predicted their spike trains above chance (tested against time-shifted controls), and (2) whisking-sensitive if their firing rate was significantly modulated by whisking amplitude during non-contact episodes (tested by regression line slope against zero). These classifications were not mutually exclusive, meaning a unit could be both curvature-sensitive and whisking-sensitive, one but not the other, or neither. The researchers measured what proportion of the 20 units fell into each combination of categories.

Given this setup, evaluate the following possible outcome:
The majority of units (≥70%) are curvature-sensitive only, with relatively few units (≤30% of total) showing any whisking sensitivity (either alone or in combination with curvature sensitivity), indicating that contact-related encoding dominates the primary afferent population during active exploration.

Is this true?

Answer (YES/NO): NO